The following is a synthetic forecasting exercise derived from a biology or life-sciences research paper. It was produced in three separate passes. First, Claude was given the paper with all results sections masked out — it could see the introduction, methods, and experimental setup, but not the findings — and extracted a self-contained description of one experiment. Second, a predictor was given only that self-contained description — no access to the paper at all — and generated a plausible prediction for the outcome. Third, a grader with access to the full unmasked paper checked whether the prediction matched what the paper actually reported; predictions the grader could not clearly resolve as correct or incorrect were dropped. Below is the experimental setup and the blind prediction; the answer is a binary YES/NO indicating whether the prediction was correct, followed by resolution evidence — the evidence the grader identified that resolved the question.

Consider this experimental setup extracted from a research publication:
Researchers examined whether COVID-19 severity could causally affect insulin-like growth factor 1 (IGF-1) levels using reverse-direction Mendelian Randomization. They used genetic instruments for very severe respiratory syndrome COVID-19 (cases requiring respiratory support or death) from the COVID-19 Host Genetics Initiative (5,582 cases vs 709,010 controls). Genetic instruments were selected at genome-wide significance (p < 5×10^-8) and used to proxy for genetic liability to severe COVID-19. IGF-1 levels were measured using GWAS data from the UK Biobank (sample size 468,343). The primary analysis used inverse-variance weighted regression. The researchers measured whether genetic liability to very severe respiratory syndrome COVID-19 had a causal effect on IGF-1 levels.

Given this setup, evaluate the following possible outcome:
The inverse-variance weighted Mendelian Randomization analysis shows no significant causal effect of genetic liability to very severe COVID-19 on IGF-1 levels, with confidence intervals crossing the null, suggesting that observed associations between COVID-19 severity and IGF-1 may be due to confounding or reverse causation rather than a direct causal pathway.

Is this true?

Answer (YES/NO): NO